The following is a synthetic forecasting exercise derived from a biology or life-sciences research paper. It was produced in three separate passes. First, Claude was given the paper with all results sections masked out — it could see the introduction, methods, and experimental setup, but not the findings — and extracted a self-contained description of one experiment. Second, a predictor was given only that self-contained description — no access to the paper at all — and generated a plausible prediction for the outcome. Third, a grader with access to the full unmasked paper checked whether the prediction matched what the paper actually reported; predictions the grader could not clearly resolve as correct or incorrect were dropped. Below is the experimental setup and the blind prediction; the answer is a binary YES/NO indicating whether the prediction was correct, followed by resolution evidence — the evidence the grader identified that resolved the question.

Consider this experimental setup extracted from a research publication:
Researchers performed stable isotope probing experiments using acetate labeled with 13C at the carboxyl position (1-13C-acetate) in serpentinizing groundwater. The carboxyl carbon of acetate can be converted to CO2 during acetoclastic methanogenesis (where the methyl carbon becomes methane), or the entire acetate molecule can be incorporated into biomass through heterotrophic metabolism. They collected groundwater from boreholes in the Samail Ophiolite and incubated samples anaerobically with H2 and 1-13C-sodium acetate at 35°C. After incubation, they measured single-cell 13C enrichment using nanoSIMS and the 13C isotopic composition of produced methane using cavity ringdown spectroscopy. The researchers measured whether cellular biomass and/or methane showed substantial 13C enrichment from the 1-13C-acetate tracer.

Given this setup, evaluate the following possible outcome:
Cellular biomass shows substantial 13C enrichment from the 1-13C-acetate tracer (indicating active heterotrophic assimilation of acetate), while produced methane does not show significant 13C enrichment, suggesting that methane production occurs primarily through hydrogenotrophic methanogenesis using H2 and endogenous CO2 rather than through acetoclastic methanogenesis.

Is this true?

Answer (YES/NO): NO